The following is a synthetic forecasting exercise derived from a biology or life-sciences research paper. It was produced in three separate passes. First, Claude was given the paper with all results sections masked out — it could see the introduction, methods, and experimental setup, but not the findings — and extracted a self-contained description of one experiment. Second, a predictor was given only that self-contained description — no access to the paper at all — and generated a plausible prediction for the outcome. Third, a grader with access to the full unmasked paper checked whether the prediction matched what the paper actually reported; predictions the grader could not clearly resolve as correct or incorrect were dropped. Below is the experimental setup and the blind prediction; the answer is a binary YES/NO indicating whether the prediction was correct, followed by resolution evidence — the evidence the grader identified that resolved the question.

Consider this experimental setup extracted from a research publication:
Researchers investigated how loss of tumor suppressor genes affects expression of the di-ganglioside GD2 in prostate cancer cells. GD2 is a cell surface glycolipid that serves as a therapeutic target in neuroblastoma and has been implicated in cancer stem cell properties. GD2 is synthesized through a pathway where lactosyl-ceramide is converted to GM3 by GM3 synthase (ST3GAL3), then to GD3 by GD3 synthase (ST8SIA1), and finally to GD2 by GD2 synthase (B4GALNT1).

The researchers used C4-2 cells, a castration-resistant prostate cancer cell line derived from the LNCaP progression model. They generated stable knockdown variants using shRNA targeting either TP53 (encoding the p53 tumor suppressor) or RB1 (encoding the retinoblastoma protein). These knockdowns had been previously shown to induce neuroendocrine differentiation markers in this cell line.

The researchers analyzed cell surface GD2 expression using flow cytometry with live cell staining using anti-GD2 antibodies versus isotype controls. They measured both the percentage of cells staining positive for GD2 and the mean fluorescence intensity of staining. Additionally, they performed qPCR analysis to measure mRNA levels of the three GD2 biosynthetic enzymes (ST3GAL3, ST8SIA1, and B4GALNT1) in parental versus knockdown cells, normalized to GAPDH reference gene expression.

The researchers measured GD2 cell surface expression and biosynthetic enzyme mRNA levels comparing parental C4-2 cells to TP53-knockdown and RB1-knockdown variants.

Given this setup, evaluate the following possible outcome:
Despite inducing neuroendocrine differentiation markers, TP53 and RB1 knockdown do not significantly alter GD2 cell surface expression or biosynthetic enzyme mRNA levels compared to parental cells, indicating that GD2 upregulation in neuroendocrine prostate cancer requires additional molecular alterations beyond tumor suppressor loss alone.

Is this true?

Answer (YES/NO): NO